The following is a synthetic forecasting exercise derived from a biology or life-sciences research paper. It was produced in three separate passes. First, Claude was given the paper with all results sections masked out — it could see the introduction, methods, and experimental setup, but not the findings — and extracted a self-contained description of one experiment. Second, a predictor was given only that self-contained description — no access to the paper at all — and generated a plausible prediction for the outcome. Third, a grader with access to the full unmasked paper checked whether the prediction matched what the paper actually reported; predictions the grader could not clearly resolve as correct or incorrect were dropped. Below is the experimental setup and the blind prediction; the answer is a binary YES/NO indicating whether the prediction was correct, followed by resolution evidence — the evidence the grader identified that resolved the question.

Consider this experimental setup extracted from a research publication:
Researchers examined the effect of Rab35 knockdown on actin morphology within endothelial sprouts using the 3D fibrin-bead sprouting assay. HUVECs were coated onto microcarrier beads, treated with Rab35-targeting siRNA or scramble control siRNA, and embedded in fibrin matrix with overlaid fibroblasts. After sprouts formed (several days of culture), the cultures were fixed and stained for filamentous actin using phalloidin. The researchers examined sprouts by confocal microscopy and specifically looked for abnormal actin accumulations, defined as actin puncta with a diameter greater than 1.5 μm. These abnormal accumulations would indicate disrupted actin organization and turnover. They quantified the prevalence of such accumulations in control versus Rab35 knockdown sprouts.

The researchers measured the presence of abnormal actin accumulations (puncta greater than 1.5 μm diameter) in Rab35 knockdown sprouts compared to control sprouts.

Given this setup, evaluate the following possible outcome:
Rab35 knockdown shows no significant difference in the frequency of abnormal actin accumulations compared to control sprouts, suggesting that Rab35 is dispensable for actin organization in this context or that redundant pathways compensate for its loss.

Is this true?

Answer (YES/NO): NO